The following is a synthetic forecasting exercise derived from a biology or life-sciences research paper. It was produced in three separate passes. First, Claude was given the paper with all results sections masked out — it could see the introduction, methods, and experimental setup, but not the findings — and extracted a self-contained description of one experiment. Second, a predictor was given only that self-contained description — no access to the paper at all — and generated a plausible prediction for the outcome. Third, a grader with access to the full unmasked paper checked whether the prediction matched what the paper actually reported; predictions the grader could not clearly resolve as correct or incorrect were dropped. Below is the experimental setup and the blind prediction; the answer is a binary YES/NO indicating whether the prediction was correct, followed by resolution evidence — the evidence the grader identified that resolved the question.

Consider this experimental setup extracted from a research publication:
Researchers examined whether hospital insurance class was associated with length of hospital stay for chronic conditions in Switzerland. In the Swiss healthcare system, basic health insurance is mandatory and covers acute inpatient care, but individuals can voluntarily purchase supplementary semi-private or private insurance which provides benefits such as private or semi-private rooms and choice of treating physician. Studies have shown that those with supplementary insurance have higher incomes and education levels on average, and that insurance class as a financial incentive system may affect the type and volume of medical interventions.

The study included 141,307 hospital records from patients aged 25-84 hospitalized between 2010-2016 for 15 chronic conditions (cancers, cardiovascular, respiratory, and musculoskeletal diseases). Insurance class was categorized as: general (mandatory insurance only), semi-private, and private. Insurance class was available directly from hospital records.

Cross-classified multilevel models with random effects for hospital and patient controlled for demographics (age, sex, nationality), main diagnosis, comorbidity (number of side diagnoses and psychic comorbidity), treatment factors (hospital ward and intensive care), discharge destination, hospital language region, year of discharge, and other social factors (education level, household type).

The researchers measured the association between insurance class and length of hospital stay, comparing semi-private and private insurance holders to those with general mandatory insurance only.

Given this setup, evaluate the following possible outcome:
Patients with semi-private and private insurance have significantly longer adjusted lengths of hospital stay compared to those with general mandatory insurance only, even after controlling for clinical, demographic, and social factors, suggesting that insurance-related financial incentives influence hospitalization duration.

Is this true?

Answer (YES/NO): YES